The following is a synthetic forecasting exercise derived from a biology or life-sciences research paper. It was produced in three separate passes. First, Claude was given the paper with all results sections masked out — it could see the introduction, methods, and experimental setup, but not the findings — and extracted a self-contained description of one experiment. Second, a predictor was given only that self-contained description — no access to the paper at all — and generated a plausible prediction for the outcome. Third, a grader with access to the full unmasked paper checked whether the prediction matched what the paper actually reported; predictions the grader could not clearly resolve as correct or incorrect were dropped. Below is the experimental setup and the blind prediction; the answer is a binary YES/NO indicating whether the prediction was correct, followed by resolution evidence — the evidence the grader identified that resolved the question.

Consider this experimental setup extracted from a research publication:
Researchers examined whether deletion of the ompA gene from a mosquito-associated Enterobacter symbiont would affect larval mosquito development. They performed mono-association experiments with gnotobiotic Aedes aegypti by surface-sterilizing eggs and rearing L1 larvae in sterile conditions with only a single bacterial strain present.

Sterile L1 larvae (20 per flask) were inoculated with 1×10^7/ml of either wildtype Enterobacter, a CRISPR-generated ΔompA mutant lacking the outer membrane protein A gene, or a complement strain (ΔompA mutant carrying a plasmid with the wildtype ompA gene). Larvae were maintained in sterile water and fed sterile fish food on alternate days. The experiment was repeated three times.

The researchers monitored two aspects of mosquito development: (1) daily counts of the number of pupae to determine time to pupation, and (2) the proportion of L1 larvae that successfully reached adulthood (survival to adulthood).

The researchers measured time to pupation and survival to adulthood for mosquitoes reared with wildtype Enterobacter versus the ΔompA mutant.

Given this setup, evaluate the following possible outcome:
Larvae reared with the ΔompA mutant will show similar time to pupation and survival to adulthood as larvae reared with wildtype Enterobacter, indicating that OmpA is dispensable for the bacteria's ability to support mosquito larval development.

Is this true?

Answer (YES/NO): YES